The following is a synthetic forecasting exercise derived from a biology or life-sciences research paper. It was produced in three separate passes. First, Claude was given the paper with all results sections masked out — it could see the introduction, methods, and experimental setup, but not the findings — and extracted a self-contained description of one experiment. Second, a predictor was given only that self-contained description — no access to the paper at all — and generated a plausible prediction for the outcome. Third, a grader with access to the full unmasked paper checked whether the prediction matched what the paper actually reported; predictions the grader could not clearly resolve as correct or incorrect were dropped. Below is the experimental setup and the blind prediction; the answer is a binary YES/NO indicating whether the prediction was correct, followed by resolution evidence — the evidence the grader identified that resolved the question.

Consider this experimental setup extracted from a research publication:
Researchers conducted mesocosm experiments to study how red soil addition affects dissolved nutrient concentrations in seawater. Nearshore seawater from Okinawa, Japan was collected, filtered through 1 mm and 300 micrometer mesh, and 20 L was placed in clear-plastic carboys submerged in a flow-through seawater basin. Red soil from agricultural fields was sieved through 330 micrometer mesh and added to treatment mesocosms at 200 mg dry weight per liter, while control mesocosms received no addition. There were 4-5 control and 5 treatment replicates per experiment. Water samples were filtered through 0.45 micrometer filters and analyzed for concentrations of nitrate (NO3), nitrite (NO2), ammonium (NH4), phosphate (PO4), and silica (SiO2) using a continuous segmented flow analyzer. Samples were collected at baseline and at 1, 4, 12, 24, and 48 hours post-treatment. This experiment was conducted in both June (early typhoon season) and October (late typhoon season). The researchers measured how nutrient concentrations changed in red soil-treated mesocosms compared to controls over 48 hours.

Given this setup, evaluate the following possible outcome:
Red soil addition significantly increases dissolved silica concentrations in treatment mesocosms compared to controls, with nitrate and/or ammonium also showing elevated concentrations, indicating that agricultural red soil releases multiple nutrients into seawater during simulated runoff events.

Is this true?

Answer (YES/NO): NO